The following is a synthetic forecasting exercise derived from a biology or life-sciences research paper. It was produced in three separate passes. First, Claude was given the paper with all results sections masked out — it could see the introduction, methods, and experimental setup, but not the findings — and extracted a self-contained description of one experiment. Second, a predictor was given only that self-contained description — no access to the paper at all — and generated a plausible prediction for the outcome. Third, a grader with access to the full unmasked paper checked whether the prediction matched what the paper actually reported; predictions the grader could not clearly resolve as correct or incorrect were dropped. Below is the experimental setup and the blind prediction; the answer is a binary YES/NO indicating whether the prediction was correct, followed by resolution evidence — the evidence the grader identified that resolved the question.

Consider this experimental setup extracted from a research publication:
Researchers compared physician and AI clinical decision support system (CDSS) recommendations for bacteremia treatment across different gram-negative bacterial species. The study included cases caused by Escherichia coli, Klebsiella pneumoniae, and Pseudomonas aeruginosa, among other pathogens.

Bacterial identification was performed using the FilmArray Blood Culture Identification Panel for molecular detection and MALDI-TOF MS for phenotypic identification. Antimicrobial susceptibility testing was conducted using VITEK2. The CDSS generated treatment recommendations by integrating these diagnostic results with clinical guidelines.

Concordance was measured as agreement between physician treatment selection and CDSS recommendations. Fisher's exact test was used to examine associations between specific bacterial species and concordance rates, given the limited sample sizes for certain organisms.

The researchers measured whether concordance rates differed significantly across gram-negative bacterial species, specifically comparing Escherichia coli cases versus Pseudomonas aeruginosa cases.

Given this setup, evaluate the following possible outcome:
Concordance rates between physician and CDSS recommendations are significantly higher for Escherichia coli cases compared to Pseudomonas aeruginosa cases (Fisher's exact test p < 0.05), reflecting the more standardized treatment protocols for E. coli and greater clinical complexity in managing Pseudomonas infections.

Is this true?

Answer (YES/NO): YES